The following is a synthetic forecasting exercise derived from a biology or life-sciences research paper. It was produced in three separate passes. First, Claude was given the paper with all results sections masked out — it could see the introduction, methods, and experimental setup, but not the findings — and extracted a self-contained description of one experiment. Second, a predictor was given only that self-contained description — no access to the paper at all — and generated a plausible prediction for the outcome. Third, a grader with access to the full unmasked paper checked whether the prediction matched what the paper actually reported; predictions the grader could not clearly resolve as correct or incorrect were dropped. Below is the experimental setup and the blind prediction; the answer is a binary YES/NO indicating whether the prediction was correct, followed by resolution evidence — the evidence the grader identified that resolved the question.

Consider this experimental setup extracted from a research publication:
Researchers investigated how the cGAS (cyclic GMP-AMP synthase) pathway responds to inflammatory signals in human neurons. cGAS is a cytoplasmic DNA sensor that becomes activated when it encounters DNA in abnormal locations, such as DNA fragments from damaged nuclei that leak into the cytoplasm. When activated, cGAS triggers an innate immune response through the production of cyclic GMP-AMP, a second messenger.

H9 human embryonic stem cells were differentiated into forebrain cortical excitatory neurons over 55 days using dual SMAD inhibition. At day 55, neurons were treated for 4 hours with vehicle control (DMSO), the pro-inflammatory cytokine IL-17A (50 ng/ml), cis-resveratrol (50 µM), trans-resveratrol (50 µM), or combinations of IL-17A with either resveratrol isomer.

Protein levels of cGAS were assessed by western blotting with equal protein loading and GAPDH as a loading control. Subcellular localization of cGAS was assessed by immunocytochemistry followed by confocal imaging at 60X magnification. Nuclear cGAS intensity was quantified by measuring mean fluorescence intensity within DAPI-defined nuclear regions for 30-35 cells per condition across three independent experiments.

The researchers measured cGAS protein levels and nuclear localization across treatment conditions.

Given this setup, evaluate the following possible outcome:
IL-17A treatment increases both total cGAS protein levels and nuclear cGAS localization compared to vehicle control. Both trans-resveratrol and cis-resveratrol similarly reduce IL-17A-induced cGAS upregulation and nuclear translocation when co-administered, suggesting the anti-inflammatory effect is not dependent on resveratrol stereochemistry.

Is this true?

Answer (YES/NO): NO